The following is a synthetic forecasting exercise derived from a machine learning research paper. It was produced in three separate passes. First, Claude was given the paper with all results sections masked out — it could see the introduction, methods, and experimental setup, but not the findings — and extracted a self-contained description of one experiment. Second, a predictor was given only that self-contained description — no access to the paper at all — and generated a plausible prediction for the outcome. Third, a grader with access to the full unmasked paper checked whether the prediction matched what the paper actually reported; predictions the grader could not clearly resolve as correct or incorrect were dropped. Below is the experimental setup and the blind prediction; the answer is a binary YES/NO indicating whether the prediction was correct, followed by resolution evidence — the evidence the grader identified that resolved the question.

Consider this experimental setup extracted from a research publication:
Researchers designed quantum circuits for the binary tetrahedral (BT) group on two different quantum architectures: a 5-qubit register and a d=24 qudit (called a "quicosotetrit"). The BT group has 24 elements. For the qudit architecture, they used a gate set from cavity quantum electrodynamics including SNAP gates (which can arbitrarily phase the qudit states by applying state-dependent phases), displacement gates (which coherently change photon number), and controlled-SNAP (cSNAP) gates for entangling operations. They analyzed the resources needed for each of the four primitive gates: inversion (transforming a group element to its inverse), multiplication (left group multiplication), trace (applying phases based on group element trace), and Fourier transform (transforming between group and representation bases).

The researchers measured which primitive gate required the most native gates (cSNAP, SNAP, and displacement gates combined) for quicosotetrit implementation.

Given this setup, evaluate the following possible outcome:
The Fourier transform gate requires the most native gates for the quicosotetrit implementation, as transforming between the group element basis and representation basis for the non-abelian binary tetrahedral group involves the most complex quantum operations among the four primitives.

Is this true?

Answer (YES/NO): NO